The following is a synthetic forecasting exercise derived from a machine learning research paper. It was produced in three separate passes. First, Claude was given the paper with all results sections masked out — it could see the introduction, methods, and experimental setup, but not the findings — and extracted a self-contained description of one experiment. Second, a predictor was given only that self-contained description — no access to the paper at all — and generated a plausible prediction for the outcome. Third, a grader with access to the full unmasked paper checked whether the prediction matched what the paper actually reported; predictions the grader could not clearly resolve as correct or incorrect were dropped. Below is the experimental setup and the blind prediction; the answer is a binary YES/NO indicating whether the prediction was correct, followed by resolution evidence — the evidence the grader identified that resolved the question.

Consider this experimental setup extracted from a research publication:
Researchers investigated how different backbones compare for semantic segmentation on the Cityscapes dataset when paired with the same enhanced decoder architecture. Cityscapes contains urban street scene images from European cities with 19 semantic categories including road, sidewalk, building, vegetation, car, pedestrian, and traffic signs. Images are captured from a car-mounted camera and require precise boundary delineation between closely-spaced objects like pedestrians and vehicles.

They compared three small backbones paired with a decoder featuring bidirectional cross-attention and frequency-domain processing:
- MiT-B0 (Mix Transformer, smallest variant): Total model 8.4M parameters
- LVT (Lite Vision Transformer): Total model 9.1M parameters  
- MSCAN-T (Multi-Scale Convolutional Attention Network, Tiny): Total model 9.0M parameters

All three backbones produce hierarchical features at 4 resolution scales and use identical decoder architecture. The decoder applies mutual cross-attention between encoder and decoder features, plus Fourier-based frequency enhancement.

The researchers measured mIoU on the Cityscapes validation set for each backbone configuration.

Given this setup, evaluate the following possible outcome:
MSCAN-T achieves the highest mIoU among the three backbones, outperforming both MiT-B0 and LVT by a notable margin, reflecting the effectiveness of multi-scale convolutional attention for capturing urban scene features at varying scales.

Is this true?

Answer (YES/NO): YES